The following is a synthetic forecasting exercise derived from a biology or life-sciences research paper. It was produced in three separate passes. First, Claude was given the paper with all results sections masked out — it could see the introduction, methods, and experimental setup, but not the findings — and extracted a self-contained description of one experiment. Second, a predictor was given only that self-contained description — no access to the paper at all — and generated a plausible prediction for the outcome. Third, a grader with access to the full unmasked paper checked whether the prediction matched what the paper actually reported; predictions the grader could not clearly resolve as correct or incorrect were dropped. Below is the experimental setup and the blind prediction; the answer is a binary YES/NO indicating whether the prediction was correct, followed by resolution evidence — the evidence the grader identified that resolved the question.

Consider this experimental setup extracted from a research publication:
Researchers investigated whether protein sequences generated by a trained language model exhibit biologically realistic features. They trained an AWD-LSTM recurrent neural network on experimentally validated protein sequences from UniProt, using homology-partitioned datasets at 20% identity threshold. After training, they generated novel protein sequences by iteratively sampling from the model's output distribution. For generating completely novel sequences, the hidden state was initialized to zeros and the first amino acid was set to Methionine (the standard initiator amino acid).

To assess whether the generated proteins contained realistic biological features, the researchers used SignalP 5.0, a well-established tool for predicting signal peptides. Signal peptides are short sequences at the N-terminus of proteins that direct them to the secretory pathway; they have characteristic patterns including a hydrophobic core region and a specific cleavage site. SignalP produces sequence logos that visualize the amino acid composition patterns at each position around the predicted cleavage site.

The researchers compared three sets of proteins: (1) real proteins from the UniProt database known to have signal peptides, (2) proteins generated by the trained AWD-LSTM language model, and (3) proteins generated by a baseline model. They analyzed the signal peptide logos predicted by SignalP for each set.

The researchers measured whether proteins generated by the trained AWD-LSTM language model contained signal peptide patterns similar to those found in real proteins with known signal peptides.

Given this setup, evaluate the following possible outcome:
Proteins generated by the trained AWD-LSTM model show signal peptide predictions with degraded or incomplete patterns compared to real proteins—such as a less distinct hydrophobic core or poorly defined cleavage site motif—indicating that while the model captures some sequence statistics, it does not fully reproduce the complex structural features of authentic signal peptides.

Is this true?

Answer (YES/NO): NO